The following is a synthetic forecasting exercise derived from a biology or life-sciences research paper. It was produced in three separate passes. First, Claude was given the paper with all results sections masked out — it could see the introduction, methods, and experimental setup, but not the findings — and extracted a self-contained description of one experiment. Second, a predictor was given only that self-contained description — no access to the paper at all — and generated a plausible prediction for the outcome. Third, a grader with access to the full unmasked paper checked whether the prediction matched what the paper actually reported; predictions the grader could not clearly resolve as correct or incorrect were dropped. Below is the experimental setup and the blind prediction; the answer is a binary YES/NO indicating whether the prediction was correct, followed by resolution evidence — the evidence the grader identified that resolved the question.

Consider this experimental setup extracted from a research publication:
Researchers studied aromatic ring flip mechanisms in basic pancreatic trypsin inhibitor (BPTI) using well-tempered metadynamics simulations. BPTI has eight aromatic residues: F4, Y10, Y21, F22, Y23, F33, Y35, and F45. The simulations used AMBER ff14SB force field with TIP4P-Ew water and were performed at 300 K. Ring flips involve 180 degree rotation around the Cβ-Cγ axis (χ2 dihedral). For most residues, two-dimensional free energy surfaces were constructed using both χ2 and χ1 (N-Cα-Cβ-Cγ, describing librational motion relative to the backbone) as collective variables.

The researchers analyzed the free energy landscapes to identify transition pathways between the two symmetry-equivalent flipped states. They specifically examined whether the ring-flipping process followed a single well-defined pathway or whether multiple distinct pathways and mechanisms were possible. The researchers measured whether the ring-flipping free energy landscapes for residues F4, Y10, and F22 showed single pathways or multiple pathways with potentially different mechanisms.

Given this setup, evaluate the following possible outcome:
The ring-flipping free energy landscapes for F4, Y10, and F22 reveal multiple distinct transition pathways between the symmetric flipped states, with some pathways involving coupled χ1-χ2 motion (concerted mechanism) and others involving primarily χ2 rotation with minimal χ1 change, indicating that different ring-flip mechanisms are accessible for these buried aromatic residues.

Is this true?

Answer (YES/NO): NO